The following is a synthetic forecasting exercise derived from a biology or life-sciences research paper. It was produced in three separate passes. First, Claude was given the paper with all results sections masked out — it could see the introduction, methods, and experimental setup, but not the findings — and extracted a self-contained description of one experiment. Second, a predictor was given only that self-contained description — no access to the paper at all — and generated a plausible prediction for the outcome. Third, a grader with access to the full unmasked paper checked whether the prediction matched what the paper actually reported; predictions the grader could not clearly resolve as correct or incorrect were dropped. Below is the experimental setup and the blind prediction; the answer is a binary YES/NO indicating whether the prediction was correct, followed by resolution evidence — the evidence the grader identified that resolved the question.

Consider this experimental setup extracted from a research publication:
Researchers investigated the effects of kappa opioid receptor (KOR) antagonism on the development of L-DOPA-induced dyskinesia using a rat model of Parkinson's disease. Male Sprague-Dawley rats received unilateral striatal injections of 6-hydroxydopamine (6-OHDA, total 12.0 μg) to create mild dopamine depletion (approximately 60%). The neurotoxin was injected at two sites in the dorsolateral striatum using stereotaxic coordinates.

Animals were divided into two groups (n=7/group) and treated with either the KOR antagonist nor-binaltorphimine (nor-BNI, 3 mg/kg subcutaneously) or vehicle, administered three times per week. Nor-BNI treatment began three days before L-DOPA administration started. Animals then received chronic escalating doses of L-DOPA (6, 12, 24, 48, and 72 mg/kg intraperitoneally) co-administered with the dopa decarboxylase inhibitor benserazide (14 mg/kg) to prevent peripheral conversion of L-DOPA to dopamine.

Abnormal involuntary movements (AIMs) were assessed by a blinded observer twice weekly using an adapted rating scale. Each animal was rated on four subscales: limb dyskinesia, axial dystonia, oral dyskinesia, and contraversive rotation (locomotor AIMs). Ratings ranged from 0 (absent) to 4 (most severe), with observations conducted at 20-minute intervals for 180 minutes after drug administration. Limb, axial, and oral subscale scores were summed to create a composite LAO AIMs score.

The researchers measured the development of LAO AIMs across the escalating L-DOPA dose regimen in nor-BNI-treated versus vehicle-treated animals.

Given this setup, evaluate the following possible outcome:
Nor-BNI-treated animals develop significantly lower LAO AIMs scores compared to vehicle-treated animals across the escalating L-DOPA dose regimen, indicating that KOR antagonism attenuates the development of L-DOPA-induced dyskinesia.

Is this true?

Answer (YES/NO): NO